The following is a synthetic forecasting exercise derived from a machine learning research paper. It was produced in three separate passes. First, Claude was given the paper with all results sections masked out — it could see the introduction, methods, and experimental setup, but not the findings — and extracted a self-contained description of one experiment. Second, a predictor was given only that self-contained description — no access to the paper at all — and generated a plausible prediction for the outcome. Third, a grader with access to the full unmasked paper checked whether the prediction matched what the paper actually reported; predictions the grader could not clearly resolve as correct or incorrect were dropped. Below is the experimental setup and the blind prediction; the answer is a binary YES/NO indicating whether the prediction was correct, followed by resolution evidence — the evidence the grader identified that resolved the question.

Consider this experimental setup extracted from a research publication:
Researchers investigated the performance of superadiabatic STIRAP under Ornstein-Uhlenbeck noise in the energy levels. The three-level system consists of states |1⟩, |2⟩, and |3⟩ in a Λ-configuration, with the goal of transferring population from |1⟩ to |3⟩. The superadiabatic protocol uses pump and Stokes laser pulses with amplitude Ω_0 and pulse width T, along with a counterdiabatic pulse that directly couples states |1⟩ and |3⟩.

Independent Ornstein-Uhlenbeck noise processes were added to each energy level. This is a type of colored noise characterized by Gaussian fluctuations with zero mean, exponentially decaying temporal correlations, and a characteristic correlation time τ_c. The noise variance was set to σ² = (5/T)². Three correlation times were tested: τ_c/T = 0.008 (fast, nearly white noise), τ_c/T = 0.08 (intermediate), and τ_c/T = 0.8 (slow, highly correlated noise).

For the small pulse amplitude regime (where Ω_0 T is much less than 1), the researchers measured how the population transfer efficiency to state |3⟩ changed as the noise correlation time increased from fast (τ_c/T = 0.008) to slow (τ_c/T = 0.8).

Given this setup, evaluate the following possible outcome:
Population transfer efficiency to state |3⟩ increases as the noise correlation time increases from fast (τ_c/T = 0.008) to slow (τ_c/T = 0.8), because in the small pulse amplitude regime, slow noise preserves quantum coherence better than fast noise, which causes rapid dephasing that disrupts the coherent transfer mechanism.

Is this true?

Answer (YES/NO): NO